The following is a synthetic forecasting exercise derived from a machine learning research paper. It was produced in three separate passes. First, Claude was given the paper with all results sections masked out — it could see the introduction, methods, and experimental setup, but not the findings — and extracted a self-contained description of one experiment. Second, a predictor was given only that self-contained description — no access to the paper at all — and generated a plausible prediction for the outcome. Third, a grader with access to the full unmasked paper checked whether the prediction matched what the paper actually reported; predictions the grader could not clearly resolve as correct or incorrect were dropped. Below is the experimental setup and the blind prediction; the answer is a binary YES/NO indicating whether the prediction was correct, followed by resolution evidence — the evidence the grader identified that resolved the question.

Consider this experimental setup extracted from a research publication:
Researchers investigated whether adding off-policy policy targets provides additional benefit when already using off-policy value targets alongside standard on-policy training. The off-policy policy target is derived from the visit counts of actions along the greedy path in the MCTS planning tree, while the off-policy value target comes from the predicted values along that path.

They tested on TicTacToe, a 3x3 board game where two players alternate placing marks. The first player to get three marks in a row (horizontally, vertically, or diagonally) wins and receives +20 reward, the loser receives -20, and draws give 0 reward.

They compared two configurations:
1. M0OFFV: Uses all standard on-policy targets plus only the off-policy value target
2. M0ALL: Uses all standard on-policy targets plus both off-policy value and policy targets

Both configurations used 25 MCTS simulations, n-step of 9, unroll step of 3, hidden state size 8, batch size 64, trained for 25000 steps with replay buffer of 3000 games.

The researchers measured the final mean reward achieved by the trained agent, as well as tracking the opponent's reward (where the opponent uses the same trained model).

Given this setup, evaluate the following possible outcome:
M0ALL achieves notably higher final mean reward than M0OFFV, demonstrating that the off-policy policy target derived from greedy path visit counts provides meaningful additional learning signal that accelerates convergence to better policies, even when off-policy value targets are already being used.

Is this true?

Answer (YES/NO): NO